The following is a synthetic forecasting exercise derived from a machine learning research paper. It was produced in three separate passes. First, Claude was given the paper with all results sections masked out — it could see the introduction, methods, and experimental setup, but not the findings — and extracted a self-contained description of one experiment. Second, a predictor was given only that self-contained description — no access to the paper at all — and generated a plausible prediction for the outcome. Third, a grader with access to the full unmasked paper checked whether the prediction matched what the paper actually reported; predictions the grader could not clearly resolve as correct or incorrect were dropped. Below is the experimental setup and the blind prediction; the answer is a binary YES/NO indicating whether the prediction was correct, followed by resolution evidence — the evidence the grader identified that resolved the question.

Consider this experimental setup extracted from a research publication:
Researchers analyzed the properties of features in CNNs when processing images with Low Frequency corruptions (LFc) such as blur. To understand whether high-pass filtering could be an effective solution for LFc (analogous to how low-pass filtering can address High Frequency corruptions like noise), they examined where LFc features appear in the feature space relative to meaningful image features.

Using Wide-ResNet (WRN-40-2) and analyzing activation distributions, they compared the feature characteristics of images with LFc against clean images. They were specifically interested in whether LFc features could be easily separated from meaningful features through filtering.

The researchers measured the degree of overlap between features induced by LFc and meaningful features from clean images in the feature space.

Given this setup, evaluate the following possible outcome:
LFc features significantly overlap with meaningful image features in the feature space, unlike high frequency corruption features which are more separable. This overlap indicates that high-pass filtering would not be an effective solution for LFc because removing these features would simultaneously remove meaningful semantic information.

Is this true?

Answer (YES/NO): YES